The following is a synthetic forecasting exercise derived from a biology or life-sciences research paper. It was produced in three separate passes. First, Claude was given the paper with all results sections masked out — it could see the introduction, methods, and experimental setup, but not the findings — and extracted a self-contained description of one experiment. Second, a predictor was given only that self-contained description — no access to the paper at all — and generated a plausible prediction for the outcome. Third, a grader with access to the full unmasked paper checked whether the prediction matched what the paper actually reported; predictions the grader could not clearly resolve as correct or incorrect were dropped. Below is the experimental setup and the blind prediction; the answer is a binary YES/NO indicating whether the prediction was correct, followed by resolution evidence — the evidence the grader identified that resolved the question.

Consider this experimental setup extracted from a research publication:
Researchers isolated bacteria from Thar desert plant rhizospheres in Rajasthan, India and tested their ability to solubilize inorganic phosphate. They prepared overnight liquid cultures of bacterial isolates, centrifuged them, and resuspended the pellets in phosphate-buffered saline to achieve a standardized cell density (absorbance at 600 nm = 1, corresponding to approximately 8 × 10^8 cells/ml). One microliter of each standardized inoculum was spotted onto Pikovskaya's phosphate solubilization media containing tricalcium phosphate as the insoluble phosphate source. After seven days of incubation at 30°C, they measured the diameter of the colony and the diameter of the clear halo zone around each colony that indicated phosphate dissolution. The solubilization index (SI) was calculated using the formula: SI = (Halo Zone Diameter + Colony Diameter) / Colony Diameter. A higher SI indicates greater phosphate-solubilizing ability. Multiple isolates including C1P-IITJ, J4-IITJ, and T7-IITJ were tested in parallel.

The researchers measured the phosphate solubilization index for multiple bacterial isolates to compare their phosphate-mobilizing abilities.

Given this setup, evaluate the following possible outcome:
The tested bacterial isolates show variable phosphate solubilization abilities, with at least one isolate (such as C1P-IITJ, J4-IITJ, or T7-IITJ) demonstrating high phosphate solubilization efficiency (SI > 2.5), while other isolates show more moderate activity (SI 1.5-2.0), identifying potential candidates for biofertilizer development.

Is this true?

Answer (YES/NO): NO